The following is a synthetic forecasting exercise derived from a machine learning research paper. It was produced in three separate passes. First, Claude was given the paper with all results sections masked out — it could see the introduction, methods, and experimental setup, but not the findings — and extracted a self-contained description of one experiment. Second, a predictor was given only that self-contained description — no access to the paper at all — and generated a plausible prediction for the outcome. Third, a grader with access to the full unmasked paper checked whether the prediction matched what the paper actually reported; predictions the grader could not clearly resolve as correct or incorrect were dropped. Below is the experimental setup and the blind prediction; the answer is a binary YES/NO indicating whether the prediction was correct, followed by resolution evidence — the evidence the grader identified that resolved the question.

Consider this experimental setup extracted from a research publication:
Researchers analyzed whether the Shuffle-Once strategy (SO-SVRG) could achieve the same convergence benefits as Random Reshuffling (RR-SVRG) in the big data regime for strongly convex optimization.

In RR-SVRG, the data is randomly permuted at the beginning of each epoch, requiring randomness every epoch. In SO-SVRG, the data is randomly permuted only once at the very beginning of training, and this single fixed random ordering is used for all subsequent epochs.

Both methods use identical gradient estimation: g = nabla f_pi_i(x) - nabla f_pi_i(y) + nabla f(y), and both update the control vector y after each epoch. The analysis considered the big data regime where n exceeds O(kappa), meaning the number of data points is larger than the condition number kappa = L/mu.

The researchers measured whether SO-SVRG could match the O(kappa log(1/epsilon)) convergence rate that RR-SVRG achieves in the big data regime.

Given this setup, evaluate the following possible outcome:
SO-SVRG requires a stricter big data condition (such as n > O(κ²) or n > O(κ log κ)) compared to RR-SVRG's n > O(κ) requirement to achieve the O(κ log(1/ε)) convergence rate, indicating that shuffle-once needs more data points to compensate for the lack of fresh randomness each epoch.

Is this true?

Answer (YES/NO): NO